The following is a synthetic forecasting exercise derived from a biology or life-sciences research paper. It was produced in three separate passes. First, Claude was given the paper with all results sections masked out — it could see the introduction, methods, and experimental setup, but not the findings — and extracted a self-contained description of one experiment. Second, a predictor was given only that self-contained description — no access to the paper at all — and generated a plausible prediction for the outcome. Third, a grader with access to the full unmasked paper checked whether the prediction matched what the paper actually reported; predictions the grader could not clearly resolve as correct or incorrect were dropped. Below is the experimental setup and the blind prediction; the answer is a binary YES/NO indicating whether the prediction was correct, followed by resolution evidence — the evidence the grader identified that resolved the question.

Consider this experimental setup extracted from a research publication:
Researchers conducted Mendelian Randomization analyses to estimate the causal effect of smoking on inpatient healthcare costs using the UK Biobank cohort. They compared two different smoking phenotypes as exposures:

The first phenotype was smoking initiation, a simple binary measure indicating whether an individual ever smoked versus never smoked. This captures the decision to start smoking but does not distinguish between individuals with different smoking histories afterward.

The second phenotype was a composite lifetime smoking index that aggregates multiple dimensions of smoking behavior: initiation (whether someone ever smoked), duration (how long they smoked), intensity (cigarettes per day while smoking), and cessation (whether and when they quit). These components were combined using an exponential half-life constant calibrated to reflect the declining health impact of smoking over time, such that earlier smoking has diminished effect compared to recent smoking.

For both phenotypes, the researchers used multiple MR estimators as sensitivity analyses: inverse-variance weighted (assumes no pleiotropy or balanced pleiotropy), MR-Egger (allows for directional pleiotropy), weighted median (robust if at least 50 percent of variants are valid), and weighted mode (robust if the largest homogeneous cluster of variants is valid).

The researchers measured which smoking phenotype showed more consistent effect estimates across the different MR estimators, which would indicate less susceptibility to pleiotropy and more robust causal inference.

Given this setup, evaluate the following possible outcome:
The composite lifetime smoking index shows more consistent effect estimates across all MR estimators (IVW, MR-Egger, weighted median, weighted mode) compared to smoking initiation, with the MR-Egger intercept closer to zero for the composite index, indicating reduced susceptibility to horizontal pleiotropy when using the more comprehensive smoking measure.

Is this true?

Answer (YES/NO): NO